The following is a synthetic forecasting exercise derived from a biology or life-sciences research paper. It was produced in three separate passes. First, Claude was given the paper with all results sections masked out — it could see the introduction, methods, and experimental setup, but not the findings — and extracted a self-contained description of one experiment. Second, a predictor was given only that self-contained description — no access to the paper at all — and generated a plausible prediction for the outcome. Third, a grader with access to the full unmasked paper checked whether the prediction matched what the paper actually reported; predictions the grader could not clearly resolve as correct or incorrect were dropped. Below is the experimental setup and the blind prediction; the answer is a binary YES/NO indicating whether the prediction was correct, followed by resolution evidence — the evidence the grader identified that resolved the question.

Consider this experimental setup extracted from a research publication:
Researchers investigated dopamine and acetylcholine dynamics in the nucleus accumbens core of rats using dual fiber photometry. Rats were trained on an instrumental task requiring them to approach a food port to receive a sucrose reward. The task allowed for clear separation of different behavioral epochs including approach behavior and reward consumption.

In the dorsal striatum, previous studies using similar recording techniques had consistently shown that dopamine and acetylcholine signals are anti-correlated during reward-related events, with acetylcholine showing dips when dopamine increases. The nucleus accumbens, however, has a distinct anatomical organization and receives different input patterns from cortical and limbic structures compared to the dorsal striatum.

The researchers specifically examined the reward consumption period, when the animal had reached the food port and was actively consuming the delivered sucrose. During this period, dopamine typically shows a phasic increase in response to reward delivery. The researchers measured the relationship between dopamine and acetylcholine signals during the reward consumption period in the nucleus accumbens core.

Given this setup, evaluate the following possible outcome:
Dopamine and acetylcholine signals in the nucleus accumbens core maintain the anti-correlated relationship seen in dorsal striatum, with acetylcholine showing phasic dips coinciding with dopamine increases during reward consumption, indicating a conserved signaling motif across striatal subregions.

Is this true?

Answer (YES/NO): YES